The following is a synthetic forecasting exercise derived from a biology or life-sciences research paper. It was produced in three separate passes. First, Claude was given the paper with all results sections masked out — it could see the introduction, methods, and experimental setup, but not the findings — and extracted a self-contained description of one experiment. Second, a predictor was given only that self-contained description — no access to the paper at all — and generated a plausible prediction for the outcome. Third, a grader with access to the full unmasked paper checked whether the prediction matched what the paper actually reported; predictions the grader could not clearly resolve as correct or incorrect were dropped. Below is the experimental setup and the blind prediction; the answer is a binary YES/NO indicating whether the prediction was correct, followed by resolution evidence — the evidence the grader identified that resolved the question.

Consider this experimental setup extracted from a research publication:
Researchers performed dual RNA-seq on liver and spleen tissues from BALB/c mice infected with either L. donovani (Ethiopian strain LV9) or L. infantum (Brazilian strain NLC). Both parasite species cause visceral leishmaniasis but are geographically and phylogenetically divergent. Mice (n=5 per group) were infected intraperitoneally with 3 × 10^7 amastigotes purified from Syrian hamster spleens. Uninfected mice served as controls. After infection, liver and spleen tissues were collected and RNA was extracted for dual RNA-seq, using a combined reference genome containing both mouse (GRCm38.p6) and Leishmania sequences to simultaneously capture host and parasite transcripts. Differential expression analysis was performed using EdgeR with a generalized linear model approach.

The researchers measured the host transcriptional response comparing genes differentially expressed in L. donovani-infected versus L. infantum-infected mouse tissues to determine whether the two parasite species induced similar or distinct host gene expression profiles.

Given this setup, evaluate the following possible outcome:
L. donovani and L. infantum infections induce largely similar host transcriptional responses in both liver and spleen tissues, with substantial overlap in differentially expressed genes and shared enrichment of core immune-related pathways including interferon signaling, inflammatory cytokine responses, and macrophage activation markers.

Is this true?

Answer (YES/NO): YES